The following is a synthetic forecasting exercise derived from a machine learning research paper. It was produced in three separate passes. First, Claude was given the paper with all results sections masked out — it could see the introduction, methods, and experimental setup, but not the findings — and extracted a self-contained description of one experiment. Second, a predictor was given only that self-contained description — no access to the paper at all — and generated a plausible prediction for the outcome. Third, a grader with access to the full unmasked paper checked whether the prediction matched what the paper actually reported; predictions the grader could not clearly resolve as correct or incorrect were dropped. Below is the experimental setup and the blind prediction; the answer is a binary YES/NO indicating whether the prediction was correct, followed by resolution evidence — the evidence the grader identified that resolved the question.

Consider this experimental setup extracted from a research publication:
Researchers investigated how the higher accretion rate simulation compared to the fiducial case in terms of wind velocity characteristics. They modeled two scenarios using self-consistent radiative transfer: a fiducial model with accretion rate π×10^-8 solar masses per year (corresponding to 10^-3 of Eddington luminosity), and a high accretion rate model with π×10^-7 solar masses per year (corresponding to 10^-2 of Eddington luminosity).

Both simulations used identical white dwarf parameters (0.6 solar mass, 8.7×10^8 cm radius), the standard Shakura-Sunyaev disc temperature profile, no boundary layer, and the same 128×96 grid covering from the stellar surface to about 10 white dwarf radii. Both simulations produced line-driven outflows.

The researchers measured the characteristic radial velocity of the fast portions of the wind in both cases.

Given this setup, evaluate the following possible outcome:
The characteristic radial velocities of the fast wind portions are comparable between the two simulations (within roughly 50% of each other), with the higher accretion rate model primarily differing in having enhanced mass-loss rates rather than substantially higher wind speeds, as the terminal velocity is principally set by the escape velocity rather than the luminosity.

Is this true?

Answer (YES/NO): NO